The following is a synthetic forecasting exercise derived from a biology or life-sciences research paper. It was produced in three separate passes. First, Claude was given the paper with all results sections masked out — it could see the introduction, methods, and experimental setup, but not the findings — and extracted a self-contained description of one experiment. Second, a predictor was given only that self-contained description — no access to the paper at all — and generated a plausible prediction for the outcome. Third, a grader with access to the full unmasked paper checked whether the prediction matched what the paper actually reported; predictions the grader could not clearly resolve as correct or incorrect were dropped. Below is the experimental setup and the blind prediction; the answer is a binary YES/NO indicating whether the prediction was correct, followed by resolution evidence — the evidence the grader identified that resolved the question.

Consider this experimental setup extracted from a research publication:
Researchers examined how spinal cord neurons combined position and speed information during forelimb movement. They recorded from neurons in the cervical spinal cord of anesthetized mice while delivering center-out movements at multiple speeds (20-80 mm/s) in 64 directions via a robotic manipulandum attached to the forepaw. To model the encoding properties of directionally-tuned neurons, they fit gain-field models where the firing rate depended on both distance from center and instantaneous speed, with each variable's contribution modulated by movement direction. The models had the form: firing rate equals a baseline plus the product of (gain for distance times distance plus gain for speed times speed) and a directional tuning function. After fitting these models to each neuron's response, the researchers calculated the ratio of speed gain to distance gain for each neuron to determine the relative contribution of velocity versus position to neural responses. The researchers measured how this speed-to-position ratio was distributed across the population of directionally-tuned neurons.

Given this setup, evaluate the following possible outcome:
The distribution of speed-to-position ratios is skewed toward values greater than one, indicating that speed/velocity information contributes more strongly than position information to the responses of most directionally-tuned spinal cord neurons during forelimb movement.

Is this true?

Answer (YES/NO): NO